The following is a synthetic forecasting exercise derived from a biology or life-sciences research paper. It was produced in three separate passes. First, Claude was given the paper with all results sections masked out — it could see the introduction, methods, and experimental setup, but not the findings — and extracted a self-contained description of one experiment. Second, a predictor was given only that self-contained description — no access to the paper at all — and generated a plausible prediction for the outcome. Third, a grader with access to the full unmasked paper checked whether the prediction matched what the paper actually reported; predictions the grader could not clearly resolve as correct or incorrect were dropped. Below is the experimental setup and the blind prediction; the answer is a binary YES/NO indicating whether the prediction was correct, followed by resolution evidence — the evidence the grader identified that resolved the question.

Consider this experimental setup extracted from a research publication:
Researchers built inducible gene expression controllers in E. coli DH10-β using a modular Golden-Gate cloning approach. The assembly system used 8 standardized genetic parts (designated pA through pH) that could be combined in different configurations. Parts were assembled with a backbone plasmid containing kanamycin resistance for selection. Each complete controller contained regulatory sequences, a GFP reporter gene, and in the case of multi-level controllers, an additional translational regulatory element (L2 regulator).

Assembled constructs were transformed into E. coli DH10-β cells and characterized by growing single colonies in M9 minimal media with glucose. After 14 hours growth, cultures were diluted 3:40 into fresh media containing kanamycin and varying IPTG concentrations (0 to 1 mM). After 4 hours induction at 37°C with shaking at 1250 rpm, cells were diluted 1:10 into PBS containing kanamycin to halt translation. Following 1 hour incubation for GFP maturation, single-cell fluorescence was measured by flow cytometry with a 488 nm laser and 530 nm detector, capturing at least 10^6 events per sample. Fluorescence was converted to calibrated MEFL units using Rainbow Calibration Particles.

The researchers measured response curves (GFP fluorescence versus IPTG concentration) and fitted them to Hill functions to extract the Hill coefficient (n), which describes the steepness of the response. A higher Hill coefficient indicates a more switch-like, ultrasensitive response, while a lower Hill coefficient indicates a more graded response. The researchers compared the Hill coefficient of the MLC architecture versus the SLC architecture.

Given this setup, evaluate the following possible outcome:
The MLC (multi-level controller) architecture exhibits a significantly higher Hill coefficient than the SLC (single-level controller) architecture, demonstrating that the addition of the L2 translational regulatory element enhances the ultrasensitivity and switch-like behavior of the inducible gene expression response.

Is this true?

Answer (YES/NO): NO